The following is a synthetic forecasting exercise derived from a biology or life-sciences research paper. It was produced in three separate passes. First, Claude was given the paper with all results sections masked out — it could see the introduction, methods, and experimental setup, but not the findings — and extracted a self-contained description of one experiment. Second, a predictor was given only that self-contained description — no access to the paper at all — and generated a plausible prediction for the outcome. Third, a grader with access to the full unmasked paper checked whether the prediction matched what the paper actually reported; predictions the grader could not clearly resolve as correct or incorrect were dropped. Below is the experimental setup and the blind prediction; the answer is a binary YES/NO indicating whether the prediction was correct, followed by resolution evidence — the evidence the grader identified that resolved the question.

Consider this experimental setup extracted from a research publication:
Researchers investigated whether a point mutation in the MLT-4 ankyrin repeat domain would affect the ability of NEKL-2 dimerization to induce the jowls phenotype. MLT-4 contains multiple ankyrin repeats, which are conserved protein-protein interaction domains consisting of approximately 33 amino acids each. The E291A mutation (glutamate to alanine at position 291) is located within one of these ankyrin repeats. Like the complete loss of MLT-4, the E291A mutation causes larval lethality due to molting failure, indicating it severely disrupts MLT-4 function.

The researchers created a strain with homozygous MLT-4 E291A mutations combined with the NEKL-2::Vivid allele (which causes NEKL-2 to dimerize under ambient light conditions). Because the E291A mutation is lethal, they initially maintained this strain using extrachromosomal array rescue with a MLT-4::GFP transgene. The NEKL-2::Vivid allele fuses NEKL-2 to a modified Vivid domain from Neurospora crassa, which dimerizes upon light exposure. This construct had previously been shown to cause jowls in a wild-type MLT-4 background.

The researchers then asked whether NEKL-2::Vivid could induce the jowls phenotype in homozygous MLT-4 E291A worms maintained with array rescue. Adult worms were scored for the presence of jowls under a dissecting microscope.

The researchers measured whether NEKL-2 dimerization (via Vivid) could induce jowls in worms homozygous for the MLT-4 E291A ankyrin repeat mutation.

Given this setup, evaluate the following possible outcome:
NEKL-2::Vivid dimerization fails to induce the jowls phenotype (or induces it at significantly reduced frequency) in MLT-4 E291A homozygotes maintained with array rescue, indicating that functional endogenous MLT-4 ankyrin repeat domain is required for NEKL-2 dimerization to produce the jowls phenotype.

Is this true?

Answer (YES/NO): YES